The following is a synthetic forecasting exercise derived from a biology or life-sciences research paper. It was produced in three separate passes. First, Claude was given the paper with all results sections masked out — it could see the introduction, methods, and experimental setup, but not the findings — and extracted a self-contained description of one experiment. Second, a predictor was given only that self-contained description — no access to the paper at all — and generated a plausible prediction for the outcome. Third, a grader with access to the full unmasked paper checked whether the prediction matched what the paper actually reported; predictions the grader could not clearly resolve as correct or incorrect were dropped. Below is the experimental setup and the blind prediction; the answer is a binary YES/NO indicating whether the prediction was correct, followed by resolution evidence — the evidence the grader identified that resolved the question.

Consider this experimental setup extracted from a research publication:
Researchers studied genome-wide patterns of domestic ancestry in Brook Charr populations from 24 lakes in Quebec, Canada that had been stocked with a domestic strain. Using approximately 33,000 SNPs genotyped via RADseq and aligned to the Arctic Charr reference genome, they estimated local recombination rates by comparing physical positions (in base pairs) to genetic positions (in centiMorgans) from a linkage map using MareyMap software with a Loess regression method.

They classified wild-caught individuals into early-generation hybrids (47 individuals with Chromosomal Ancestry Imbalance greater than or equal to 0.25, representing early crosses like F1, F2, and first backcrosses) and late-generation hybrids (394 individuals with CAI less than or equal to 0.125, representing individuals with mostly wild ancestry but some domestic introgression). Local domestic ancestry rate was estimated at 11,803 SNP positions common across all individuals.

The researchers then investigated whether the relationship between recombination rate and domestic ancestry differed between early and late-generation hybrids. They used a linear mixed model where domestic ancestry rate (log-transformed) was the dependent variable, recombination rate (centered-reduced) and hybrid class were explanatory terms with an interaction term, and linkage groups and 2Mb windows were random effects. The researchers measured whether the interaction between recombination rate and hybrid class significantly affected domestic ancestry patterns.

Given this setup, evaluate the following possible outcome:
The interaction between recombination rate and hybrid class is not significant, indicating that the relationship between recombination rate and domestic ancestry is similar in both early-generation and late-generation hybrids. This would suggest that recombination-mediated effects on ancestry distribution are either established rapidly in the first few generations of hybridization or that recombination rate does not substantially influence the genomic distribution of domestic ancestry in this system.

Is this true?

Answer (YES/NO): NO